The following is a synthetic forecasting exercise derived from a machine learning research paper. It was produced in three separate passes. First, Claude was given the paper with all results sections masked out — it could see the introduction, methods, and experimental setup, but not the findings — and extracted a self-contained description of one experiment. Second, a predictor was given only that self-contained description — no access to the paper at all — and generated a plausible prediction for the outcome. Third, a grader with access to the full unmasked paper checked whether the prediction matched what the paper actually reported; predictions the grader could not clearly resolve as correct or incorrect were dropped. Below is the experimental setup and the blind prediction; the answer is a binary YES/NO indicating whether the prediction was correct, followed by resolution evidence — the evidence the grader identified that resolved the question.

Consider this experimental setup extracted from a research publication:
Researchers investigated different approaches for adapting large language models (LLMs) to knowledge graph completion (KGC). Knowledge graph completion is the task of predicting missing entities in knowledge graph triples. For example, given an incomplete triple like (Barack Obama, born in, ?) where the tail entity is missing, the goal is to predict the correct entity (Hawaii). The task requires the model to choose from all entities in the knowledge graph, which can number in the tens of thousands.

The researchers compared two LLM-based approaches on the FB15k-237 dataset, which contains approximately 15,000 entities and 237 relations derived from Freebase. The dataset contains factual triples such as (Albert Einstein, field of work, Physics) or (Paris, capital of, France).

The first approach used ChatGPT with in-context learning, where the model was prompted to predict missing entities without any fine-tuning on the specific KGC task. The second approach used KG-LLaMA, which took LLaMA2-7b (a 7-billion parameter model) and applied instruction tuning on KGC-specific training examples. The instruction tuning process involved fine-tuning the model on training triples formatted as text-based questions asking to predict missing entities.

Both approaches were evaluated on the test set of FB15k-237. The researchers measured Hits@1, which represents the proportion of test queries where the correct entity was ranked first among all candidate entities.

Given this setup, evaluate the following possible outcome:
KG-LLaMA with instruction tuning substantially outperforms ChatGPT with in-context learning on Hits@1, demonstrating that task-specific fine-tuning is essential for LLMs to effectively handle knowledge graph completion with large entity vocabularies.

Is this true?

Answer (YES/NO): YES